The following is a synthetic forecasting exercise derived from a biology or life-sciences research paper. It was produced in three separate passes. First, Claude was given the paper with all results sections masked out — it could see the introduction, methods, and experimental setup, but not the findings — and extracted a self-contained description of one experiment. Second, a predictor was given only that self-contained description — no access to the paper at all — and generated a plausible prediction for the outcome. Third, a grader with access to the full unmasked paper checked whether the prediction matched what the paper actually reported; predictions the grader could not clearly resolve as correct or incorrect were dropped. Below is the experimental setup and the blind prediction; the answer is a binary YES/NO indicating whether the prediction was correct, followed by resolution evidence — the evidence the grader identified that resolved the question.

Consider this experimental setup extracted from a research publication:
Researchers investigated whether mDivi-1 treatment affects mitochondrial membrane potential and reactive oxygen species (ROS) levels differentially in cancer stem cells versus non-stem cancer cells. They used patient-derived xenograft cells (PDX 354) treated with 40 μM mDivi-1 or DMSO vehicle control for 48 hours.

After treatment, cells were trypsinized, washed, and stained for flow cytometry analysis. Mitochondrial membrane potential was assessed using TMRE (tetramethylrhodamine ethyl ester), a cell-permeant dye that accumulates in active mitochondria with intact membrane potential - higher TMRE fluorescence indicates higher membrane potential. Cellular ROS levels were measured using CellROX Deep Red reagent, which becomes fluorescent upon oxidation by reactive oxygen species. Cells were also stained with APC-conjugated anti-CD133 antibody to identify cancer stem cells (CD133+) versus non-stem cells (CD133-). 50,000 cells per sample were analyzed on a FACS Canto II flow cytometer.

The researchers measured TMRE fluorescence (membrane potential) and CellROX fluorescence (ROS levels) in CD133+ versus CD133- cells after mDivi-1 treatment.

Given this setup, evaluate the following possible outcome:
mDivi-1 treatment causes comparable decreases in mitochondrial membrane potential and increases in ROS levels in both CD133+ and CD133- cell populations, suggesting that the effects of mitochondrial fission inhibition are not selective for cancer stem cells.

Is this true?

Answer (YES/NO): NO